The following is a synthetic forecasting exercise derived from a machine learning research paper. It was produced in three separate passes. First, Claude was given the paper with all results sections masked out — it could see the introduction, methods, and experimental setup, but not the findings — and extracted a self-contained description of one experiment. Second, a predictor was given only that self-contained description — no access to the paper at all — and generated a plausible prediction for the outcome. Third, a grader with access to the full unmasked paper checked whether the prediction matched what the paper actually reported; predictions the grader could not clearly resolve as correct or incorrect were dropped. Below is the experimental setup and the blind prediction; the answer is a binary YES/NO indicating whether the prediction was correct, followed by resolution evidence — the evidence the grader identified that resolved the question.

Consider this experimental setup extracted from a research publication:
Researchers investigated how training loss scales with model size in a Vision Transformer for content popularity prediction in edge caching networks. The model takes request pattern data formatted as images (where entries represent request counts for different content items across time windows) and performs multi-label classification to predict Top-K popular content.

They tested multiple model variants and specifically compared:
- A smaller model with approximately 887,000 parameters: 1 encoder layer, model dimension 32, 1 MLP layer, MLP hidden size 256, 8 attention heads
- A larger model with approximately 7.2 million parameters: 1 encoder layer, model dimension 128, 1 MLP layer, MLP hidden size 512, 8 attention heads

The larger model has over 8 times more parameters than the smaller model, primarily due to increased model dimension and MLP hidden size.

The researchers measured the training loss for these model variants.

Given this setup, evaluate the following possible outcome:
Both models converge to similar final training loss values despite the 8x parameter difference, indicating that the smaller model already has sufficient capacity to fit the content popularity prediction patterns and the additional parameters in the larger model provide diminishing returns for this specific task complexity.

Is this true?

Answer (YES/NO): NO